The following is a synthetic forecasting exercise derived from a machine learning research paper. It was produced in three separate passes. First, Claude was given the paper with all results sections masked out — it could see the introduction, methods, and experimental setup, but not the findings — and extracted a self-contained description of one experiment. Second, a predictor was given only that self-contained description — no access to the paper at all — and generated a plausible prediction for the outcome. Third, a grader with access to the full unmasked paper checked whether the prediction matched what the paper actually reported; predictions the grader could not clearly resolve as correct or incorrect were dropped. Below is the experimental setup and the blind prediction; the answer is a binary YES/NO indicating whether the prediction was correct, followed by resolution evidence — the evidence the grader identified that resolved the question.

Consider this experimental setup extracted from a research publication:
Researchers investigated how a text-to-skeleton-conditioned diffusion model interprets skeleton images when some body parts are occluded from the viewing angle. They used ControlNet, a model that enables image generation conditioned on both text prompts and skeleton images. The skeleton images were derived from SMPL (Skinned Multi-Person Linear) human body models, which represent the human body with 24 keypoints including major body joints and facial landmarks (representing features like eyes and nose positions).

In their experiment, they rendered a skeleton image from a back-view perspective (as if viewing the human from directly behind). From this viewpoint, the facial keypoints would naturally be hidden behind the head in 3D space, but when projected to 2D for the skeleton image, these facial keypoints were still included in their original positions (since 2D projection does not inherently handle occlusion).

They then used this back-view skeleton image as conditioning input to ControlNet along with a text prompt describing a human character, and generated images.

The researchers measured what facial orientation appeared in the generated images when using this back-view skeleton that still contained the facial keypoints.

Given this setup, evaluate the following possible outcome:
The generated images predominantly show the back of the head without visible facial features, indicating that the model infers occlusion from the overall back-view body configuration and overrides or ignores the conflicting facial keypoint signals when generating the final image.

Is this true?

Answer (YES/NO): NO